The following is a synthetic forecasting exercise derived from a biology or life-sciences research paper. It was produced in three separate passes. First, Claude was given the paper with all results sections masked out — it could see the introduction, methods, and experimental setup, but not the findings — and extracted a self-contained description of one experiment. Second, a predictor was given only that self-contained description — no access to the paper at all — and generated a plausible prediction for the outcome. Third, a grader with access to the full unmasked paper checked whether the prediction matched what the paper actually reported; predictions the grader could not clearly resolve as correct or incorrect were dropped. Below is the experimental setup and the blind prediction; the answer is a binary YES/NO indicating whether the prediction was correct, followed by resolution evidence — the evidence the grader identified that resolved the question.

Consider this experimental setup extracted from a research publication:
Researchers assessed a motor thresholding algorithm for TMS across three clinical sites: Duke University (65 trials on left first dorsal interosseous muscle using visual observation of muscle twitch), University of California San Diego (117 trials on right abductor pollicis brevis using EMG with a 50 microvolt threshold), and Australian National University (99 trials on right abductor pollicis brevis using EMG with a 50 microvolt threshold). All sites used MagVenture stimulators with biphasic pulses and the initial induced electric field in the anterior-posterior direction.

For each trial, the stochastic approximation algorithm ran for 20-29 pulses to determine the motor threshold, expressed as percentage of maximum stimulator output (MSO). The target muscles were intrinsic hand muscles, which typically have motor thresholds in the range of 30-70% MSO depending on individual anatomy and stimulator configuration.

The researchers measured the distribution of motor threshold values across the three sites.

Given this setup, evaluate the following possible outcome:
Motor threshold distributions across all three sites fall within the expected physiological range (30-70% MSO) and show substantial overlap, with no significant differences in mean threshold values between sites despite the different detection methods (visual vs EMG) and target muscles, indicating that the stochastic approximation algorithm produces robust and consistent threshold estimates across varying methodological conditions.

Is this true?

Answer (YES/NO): NO